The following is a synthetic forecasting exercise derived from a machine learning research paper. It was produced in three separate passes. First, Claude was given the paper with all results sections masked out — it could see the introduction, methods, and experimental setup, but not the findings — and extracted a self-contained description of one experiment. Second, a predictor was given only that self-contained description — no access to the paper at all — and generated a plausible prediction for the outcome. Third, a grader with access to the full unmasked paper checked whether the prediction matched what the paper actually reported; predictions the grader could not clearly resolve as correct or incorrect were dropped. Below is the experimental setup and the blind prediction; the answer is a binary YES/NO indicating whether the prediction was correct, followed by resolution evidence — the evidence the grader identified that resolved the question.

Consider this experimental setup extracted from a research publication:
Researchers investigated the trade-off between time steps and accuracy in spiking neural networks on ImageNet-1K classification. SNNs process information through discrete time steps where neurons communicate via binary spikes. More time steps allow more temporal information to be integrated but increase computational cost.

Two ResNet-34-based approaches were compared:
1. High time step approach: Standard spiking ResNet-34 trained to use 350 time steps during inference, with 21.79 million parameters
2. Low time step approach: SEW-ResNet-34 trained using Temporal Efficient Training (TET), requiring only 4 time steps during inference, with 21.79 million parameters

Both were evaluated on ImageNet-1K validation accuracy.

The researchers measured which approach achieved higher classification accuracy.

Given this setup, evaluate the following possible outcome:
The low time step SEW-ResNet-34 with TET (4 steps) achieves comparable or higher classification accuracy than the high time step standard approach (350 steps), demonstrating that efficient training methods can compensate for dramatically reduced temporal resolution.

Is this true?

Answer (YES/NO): NO